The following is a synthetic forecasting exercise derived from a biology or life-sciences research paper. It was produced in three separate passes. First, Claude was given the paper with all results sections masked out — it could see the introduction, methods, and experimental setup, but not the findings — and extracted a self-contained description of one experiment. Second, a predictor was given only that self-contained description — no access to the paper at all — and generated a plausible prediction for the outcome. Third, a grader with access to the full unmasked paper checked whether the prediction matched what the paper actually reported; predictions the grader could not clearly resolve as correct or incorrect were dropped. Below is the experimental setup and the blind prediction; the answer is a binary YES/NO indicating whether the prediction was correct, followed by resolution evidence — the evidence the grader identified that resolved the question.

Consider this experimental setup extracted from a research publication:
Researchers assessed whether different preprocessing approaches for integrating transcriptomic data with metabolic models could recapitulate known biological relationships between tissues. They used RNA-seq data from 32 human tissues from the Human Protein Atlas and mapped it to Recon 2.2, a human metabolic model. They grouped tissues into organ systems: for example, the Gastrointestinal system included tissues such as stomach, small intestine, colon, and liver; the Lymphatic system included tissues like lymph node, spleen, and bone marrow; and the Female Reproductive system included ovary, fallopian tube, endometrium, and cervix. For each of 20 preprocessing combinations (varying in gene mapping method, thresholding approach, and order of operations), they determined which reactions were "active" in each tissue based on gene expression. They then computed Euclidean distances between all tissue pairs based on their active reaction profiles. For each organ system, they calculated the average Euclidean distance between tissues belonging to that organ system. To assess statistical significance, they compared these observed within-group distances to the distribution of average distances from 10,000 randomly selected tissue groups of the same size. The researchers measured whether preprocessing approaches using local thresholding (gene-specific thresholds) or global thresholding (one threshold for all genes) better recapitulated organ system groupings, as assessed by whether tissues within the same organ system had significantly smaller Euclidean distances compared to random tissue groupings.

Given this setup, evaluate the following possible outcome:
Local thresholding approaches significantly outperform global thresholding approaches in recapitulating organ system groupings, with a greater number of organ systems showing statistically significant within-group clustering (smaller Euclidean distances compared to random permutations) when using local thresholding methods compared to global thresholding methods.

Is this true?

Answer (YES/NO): NO